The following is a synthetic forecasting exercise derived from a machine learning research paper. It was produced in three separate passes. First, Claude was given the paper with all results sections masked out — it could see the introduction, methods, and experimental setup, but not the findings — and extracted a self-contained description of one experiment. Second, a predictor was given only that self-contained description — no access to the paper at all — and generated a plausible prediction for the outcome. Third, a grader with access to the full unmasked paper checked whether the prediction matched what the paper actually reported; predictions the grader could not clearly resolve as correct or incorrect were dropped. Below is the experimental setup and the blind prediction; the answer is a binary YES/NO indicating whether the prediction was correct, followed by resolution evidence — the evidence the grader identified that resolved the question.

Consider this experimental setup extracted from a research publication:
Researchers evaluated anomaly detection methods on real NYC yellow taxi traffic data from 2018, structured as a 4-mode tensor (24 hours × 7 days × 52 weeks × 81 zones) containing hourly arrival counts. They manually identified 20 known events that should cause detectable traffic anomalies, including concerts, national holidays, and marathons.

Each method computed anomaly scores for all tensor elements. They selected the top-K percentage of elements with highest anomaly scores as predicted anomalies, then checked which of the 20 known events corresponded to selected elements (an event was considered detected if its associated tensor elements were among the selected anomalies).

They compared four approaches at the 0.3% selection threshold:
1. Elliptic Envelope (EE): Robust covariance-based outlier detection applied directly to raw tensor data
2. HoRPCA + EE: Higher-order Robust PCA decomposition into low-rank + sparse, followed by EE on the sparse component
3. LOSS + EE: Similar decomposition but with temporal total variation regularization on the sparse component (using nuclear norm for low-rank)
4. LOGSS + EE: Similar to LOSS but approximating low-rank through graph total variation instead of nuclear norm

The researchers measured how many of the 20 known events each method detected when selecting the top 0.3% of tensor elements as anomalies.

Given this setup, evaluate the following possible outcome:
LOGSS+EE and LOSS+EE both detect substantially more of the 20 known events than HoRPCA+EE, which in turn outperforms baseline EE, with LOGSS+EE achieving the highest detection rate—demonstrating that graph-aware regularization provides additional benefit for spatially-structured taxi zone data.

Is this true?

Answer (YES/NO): NO